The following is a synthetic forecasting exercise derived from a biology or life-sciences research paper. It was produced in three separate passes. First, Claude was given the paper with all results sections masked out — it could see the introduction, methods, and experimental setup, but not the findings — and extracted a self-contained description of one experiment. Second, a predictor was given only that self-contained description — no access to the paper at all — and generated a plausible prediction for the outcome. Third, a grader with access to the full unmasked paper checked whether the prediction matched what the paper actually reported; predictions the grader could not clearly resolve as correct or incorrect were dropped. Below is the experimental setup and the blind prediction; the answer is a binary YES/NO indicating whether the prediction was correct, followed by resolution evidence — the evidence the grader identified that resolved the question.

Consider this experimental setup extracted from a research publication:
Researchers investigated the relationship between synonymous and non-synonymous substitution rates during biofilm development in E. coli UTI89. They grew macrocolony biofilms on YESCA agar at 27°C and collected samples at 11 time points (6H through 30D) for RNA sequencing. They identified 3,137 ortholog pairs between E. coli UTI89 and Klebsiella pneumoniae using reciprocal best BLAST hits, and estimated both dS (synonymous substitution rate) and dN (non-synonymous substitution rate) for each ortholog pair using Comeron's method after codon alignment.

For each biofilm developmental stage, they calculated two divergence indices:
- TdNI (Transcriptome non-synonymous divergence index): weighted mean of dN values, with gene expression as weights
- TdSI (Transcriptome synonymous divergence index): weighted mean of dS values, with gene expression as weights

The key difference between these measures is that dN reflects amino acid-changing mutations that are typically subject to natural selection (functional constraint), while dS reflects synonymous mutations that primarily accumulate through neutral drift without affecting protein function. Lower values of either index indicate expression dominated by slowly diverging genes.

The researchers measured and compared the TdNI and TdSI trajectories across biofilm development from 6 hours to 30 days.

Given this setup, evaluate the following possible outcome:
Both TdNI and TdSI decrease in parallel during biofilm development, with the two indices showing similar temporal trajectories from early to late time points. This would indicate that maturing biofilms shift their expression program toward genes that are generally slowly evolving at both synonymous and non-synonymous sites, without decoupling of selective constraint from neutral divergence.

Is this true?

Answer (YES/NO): NO